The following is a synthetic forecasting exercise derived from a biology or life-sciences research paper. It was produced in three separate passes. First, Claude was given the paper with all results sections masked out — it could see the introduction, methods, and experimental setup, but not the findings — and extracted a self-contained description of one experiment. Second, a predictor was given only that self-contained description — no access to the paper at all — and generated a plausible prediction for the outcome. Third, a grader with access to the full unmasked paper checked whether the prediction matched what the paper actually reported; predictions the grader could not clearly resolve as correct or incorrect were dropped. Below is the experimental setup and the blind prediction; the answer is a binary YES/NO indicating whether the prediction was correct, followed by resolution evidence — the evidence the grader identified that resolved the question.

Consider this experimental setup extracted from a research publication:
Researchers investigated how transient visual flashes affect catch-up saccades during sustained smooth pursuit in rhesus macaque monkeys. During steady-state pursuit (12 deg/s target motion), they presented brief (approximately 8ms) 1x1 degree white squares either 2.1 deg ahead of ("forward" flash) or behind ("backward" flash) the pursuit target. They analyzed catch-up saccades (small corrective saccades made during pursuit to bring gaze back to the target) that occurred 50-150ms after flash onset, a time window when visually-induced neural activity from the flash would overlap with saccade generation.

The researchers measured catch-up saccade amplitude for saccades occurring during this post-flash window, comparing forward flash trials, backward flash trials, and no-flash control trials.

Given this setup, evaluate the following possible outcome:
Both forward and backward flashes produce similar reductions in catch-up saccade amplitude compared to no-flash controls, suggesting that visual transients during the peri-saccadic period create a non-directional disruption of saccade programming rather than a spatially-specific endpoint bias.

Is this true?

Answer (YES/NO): NO